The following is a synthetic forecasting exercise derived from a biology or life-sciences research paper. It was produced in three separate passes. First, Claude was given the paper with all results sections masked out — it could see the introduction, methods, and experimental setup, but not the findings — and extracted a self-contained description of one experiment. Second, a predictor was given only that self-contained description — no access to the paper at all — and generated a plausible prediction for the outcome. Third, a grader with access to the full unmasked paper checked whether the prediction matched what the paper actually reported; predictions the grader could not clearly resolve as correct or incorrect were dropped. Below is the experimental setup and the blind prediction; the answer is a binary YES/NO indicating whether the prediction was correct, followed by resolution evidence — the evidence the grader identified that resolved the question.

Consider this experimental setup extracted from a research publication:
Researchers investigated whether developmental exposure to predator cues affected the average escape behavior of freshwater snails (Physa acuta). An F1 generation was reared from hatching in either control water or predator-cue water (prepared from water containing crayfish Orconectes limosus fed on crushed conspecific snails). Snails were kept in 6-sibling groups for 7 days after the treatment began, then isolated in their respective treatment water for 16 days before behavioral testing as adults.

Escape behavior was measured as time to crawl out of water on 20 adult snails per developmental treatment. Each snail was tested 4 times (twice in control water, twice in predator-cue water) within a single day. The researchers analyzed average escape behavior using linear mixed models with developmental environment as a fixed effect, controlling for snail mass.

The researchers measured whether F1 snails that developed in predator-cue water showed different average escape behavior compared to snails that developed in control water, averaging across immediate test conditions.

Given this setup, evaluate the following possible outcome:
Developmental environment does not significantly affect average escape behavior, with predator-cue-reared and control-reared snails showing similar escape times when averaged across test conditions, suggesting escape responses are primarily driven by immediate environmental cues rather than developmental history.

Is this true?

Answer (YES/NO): YES